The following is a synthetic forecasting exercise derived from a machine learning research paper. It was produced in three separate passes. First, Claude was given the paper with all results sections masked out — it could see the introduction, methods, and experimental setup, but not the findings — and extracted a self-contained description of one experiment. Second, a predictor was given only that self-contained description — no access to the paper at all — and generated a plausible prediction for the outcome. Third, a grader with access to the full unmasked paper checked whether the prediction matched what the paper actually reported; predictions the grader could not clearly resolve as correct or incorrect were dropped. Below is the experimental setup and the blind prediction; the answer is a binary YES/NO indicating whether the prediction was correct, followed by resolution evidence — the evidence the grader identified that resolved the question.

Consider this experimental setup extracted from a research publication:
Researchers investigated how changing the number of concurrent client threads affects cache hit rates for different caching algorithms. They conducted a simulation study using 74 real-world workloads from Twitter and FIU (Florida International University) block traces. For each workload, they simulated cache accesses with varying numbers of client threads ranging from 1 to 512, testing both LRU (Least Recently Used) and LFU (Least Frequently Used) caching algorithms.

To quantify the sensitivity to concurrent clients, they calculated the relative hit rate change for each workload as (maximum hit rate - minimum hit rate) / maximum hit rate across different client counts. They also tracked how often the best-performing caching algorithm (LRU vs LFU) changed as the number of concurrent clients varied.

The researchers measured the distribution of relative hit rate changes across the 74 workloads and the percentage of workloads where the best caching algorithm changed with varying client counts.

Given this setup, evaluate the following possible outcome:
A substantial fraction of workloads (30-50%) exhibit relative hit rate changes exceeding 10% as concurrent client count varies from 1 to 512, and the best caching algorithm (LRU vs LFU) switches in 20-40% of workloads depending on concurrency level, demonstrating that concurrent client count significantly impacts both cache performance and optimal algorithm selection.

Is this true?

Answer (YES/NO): NO